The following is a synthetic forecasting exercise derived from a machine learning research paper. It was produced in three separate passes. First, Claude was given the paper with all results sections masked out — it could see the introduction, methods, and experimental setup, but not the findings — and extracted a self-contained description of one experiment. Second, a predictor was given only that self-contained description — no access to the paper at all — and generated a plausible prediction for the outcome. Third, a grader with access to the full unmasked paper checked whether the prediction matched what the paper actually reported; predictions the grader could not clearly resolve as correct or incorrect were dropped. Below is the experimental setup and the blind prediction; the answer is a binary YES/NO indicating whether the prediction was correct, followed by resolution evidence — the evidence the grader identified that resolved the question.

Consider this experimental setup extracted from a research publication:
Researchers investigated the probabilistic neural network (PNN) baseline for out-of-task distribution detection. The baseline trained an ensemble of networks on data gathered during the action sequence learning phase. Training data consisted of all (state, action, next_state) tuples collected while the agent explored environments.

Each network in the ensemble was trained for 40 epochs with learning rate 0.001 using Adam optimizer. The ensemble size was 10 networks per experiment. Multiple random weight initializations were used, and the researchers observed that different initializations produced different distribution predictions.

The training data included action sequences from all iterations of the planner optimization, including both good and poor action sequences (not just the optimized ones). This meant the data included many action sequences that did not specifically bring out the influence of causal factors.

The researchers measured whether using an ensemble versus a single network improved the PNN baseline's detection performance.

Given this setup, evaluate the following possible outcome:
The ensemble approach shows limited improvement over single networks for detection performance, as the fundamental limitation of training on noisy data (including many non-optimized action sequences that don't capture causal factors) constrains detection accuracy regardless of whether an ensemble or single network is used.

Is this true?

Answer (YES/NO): YES